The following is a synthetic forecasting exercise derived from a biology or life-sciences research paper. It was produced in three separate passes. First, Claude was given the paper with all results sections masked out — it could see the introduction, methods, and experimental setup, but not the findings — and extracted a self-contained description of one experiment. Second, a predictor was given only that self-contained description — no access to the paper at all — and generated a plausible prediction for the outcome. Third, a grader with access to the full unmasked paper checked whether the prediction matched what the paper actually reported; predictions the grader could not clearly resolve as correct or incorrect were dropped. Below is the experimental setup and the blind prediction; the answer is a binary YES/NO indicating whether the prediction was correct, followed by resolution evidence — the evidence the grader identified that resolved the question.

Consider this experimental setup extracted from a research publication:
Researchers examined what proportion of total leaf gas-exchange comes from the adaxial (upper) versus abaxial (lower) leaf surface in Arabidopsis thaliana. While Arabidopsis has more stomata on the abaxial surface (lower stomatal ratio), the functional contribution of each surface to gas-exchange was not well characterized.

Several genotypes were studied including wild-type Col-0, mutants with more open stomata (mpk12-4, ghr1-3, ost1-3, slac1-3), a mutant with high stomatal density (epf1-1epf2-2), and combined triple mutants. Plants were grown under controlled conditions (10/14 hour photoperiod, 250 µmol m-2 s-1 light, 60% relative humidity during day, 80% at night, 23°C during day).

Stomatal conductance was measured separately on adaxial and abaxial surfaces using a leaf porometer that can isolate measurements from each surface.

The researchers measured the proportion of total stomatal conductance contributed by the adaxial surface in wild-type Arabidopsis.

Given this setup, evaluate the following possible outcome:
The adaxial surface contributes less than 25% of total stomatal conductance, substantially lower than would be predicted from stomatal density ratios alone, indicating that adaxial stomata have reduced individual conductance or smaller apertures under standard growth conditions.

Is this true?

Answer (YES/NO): NO